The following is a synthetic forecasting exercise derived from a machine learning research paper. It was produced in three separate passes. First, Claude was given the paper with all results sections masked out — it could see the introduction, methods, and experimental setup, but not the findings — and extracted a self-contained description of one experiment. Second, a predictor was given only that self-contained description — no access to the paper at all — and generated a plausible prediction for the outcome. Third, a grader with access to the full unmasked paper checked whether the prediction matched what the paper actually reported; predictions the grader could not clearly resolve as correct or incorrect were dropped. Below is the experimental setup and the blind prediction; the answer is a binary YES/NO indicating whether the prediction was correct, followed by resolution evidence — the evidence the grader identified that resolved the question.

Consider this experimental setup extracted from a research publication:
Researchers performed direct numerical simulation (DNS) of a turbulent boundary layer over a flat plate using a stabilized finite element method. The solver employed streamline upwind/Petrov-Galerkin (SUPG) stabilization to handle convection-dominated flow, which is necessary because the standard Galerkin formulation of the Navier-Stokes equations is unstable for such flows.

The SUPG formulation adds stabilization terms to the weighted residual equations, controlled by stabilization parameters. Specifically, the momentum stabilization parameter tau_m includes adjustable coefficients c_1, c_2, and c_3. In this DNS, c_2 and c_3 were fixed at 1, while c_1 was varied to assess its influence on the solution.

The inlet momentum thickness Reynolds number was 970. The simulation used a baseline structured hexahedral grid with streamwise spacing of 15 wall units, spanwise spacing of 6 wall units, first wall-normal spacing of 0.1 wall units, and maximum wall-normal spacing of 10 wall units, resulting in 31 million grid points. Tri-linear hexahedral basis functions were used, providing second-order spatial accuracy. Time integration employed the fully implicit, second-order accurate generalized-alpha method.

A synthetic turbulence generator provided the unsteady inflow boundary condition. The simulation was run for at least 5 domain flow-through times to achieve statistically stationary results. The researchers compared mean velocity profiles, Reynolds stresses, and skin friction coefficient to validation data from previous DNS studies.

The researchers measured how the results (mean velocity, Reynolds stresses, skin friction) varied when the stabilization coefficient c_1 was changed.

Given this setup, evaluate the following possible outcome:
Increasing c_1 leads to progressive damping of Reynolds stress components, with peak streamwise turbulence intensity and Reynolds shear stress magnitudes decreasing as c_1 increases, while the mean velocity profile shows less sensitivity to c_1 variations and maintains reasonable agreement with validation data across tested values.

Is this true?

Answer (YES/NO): NO